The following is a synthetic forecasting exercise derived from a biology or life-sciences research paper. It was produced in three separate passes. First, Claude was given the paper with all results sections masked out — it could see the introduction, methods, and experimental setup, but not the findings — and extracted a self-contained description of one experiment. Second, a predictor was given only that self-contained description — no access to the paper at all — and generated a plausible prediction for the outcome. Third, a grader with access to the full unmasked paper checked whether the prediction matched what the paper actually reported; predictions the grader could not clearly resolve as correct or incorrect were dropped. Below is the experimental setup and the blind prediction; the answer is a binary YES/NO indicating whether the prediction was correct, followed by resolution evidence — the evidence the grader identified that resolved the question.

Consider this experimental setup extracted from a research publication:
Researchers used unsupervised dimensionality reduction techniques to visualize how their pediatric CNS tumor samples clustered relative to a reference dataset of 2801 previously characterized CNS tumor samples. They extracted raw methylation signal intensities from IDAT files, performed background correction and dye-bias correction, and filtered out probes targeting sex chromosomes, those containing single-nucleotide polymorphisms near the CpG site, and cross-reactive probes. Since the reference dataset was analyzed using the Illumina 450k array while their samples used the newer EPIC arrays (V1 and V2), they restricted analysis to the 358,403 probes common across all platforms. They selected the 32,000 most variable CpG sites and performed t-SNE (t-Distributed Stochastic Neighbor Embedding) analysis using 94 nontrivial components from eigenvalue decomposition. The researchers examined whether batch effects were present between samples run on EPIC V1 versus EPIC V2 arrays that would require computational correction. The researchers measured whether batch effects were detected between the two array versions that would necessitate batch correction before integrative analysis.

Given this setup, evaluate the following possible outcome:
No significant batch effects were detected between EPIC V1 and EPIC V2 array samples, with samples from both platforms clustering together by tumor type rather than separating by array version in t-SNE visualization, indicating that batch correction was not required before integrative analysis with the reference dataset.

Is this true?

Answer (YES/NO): YES